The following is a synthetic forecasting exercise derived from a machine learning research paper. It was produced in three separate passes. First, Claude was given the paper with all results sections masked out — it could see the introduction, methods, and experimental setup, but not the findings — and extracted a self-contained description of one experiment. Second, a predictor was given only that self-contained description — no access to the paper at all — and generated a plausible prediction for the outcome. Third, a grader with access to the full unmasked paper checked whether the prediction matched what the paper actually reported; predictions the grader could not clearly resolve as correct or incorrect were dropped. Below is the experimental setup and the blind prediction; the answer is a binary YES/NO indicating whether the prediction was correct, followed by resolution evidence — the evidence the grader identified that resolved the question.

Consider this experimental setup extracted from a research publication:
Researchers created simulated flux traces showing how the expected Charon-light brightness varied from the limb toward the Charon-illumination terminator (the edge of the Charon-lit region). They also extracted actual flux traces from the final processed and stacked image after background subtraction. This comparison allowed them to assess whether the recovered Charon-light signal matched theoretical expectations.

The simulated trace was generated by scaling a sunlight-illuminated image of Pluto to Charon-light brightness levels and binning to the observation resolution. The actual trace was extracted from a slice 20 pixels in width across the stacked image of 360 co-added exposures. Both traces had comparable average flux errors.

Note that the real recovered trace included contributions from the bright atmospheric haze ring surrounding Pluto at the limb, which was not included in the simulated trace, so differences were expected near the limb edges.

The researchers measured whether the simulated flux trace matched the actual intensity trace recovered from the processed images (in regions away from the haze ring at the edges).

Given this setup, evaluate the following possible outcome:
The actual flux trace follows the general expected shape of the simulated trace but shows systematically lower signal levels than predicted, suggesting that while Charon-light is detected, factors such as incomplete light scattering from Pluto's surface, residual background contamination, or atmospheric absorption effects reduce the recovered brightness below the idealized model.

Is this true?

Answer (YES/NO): NO